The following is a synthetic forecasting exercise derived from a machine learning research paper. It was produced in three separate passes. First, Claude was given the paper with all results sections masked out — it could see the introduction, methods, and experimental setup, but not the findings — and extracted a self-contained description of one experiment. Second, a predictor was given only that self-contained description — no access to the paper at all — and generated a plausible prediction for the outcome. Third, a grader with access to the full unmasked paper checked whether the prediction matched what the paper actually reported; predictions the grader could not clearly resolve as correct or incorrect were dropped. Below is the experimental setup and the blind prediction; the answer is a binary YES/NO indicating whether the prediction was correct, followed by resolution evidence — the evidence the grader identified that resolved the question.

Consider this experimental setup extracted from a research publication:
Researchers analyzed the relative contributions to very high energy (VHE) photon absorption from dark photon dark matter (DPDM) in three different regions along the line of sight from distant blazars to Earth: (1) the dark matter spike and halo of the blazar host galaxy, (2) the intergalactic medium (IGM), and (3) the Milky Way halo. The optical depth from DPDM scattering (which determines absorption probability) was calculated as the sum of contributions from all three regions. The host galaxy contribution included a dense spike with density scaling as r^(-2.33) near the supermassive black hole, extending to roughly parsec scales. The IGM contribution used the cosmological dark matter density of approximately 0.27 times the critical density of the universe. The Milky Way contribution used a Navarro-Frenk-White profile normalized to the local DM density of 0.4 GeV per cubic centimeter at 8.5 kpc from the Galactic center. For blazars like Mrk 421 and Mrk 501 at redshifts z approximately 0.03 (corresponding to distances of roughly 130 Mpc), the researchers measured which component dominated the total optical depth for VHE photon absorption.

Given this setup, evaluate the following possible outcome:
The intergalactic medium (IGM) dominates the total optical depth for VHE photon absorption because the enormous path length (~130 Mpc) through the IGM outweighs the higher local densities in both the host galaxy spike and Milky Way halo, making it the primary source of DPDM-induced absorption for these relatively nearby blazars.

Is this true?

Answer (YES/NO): NO